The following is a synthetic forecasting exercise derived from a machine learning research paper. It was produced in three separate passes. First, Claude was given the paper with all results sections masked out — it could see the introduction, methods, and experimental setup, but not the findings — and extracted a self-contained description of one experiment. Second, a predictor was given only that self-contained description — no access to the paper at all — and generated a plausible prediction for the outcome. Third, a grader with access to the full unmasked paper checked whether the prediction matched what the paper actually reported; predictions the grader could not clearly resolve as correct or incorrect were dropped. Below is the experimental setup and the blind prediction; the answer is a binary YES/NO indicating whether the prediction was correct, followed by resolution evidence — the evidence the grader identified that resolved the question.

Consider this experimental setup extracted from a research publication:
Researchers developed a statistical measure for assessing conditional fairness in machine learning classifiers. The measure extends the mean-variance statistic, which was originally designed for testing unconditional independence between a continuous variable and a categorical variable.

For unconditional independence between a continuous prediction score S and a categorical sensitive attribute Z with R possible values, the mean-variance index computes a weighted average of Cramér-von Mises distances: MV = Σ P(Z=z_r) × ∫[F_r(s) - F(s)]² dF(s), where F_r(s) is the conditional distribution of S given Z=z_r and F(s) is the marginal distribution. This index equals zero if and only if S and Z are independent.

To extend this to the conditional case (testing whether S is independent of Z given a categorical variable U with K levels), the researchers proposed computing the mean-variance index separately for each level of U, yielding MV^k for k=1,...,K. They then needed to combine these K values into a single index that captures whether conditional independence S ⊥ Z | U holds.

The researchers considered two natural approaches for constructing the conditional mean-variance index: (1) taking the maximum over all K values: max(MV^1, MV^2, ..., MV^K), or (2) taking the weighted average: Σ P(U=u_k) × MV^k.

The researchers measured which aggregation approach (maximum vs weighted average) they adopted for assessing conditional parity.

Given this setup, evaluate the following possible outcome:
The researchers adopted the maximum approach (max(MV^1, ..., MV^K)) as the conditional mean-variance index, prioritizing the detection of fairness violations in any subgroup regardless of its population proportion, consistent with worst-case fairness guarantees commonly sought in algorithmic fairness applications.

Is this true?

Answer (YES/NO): YES